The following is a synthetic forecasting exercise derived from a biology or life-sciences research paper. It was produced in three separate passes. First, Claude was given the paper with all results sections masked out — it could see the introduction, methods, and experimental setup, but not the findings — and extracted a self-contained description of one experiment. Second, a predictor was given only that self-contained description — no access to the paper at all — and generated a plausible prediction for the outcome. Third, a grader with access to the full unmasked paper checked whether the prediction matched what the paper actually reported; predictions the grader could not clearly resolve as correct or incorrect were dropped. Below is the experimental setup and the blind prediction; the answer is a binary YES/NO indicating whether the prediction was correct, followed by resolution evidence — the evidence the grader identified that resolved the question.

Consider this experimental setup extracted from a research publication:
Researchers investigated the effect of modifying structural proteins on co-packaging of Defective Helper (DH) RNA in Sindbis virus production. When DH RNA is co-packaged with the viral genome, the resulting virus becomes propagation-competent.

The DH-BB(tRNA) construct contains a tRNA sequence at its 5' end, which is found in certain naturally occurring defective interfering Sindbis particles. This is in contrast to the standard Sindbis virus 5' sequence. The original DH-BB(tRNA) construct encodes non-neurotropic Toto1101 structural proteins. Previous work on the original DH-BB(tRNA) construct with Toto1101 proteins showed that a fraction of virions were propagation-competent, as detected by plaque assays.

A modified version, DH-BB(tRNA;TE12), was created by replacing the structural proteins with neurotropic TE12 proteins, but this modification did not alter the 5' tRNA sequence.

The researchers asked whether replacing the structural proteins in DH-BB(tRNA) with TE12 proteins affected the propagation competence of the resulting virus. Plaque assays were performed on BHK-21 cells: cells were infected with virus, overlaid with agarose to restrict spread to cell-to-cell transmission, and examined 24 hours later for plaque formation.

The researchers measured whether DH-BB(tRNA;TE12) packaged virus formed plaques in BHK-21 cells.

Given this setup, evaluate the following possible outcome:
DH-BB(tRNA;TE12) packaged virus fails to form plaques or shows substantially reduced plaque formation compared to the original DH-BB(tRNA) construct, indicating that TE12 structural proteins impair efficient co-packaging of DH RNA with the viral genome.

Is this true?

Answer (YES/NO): NO